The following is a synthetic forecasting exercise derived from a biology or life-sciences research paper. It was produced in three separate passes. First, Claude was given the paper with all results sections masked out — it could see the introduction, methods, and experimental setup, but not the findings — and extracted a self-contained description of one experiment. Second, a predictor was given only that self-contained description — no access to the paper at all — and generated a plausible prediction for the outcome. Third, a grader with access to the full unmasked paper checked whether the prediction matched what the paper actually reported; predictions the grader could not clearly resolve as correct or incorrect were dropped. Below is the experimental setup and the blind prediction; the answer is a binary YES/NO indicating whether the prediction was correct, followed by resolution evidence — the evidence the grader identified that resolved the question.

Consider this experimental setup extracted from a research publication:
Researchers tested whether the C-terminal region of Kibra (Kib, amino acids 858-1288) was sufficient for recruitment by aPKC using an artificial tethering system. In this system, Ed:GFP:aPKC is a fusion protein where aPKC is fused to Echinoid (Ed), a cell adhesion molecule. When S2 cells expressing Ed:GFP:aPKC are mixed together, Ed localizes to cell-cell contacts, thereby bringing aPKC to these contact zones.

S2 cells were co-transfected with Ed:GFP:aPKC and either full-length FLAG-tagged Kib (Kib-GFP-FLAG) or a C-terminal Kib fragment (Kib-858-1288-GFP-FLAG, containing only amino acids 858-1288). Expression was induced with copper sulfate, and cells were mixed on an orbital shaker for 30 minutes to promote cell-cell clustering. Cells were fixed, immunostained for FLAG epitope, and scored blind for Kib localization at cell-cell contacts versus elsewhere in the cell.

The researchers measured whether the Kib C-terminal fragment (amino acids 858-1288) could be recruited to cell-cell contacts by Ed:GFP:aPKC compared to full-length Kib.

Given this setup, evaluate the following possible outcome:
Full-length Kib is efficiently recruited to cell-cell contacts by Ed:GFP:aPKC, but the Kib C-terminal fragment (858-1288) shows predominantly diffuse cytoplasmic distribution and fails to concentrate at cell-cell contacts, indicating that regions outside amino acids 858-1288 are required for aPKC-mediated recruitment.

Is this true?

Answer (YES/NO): NO